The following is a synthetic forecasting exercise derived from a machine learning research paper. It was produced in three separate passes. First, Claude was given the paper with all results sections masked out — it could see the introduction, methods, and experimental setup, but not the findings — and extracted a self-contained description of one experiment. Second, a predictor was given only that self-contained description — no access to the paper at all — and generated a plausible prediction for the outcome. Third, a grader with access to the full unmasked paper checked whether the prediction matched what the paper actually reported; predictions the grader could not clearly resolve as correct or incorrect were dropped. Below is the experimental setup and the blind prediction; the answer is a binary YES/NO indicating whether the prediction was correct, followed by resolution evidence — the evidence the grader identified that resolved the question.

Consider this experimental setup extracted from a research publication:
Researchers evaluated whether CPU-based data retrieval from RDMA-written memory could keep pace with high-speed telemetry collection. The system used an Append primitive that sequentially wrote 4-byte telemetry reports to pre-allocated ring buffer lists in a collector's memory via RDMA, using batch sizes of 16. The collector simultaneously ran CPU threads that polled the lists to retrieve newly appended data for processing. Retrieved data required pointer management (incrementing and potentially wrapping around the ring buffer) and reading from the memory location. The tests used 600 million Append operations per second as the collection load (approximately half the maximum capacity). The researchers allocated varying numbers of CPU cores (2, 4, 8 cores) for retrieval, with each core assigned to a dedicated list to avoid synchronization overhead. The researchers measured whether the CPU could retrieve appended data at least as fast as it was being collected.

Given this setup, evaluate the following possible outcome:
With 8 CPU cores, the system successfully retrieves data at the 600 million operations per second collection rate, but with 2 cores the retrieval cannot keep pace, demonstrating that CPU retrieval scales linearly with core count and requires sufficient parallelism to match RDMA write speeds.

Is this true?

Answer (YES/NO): NO